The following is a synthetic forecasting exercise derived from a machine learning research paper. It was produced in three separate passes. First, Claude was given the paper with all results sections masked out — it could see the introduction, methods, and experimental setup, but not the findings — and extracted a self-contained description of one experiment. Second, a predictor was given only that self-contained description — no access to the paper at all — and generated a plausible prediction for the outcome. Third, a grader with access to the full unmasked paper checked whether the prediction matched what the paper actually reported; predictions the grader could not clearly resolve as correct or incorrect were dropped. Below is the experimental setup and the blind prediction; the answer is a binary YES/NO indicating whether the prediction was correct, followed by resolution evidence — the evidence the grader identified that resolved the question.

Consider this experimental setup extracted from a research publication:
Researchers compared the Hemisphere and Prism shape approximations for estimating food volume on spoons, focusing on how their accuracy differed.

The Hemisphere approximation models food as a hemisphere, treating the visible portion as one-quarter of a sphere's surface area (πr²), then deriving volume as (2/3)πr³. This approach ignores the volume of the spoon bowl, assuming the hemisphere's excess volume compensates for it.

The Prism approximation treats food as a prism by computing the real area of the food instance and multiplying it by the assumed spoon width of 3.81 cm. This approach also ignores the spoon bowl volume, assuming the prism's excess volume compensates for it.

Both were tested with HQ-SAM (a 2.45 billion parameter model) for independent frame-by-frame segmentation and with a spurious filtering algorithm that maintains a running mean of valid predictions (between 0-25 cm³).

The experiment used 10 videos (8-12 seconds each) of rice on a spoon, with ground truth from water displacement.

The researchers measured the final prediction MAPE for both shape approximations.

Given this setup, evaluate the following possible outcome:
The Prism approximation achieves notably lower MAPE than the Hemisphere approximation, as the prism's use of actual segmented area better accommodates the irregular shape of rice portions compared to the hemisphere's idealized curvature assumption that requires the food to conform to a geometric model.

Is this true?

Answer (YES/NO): YES